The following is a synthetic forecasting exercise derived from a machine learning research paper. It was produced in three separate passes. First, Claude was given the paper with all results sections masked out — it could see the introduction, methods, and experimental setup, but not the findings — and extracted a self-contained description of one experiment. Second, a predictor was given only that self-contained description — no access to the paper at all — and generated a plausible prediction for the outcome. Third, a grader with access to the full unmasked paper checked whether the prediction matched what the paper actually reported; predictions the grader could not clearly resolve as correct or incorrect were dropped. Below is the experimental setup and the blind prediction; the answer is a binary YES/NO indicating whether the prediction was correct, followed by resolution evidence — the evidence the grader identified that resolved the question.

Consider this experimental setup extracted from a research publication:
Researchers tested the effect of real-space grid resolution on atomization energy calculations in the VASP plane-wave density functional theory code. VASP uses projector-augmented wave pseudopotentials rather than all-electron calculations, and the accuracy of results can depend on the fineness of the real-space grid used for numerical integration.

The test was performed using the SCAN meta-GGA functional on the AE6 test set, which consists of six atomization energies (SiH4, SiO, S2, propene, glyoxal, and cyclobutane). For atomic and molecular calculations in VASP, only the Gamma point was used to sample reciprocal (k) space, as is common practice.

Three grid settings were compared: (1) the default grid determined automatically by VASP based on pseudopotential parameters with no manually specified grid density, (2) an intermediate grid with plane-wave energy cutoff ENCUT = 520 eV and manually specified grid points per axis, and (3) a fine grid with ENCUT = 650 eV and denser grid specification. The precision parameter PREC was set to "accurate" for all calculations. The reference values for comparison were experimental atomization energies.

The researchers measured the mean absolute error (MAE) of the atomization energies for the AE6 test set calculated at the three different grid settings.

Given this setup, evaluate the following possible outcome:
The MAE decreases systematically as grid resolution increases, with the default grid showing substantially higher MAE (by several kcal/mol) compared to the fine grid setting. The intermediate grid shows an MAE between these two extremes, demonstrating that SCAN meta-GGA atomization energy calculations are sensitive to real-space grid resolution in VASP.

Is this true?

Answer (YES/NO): NO